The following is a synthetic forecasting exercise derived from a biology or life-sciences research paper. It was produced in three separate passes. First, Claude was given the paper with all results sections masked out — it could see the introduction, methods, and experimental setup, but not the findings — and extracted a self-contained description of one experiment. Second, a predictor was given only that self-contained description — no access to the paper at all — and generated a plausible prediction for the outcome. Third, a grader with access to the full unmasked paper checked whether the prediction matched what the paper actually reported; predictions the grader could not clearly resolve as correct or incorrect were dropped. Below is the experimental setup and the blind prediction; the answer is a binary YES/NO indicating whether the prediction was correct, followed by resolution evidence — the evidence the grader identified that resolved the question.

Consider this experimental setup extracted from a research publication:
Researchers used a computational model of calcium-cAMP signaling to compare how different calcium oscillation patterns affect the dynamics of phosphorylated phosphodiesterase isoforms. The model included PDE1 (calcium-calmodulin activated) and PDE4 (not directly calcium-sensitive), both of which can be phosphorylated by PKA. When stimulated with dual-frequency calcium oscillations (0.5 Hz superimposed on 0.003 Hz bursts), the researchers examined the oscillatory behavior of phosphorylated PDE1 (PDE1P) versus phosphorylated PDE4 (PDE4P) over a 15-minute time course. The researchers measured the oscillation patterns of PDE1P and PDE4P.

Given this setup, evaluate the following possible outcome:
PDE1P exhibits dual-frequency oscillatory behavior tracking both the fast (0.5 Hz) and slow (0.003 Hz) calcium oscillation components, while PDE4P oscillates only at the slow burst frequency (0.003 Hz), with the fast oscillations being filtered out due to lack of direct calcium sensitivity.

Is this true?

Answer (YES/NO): NO